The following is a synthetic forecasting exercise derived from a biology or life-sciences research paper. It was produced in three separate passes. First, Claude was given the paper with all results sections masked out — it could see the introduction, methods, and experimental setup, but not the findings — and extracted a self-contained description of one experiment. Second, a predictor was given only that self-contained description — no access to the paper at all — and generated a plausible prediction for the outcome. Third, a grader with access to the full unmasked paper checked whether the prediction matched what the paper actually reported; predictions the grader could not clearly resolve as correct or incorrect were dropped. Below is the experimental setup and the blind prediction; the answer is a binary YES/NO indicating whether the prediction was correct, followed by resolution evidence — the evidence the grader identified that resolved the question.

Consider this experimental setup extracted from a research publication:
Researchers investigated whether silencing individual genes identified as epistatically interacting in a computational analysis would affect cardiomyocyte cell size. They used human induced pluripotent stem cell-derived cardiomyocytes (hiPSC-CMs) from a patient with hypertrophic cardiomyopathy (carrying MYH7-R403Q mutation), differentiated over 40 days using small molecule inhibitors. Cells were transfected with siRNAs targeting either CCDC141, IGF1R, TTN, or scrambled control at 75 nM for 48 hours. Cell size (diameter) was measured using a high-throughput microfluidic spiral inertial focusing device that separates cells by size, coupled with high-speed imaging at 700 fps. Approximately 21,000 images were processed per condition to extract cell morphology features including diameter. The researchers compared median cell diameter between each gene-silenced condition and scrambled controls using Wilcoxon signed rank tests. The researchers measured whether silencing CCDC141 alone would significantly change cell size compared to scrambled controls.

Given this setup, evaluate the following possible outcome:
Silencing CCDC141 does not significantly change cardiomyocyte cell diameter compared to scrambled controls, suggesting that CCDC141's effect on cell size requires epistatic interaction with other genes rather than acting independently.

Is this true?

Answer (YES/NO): NO